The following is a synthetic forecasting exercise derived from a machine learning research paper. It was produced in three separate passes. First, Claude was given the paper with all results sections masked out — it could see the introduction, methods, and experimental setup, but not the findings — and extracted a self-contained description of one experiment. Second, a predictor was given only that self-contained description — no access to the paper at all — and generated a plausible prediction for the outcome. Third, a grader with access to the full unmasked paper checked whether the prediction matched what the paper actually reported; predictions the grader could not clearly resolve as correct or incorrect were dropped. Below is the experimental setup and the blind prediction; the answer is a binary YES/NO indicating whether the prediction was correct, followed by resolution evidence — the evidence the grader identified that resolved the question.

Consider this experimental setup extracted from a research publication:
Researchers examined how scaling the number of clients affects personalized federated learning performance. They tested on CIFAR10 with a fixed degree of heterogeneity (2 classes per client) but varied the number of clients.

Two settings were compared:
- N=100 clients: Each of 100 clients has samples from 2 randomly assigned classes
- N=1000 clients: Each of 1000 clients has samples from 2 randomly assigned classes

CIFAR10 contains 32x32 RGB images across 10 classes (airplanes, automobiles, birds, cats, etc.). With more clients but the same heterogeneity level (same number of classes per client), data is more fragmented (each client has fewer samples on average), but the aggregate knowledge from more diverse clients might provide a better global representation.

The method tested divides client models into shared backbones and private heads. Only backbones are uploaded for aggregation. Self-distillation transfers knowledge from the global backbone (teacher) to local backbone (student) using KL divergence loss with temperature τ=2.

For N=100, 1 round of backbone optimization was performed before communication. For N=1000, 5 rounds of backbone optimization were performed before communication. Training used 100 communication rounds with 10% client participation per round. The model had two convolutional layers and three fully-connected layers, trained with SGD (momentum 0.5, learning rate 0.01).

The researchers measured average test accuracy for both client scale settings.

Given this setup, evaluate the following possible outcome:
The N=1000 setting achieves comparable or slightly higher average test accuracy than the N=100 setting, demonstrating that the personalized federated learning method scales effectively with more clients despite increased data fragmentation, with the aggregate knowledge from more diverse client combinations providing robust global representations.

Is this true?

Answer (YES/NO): NO